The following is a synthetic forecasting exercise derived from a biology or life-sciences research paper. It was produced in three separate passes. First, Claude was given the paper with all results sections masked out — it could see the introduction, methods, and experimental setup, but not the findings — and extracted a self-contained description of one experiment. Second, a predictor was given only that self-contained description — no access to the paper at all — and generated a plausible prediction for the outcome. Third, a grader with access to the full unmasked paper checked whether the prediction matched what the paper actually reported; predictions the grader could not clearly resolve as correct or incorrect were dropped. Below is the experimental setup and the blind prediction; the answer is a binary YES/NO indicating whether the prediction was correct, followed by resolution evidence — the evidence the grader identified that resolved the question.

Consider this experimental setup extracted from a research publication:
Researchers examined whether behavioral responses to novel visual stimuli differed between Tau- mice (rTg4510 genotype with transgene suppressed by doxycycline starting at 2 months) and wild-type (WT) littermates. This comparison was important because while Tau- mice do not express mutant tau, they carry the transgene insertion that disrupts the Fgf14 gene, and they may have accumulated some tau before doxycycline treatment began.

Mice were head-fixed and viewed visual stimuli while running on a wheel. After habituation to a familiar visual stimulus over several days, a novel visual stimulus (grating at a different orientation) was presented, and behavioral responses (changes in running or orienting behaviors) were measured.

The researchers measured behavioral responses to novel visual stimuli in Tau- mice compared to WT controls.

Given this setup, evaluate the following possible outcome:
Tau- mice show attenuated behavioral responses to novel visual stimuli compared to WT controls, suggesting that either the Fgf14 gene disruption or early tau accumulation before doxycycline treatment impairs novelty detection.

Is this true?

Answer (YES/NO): NO